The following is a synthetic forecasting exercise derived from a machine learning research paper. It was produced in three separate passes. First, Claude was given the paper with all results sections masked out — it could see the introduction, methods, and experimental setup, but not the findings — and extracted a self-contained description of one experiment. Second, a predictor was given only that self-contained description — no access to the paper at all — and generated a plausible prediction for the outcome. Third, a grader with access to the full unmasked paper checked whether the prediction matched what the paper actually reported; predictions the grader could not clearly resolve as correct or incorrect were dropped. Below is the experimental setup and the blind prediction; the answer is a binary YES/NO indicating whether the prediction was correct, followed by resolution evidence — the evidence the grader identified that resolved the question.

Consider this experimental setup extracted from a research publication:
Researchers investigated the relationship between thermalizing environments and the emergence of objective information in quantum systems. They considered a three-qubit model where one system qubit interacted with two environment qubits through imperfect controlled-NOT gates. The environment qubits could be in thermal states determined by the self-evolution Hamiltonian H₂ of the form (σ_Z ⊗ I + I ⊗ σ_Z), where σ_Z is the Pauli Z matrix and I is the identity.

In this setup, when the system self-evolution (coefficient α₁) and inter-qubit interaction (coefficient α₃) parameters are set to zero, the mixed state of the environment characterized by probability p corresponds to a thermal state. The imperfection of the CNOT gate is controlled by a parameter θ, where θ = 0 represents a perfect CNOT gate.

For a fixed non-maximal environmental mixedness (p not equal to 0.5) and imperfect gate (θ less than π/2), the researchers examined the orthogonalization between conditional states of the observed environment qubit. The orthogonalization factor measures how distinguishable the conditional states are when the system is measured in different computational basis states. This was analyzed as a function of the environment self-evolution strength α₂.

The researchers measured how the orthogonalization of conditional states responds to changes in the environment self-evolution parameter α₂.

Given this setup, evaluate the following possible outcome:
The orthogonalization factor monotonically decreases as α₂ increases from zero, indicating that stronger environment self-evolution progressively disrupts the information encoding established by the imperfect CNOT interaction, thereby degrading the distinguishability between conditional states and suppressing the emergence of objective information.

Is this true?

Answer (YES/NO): NO